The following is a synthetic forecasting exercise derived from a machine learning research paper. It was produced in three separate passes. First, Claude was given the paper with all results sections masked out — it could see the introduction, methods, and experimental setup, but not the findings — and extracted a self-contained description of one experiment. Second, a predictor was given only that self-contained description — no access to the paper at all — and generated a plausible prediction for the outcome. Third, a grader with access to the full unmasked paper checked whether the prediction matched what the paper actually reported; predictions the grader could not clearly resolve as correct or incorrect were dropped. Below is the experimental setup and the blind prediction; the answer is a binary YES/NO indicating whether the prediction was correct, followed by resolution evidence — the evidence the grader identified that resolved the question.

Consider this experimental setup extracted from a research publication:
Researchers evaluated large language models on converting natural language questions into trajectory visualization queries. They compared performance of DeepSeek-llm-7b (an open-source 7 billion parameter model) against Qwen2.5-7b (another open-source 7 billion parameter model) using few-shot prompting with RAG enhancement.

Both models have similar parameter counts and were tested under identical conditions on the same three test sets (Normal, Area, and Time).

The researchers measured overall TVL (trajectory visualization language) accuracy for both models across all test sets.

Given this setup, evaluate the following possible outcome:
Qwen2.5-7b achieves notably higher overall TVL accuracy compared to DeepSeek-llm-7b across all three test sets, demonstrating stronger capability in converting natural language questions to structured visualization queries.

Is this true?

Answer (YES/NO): YES